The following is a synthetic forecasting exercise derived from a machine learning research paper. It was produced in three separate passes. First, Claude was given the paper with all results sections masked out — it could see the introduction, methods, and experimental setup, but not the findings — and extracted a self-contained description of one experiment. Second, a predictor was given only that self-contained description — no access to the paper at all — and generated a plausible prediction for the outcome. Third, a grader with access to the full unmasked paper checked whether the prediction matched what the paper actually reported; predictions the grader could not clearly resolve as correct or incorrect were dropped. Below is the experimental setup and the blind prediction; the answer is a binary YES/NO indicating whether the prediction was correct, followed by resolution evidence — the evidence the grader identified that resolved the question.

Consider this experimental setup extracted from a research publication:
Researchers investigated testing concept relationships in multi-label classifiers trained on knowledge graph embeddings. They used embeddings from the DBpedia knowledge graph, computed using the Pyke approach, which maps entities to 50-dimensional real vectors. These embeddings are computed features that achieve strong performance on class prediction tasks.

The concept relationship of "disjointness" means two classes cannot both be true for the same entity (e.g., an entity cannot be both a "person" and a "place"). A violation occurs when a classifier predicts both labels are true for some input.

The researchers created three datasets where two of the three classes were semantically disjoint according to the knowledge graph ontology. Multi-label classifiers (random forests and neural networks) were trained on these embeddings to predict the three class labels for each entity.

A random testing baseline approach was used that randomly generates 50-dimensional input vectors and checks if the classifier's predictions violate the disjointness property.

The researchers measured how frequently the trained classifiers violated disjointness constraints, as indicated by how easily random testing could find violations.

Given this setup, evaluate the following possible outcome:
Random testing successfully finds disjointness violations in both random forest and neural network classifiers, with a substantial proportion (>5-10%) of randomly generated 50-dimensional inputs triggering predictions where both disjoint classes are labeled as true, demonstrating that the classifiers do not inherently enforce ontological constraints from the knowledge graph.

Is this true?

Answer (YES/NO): NO